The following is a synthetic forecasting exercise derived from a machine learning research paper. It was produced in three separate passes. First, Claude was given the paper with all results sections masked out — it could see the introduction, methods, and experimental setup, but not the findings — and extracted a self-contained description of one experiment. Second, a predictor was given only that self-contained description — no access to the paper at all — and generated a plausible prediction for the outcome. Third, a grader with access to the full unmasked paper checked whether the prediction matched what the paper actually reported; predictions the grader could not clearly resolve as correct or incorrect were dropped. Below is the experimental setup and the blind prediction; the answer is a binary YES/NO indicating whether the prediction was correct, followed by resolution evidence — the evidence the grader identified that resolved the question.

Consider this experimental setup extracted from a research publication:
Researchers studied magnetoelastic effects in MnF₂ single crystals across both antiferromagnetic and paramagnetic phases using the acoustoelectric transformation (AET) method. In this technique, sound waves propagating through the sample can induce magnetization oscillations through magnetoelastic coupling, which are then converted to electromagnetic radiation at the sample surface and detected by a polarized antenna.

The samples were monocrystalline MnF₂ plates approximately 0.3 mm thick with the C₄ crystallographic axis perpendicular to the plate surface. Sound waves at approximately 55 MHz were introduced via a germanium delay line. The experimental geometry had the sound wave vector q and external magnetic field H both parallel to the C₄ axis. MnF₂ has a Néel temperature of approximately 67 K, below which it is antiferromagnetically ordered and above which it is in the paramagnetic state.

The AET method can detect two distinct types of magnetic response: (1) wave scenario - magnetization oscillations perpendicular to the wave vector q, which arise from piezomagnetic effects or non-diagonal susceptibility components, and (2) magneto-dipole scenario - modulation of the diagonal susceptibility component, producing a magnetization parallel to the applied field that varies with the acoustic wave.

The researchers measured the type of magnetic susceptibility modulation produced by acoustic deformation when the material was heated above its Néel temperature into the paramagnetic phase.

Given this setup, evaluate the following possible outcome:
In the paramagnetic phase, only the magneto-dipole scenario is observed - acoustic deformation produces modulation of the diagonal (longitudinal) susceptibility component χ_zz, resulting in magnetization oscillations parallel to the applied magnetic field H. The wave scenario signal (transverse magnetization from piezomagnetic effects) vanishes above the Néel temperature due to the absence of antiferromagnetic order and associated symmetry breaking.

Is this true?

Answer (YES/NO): YES